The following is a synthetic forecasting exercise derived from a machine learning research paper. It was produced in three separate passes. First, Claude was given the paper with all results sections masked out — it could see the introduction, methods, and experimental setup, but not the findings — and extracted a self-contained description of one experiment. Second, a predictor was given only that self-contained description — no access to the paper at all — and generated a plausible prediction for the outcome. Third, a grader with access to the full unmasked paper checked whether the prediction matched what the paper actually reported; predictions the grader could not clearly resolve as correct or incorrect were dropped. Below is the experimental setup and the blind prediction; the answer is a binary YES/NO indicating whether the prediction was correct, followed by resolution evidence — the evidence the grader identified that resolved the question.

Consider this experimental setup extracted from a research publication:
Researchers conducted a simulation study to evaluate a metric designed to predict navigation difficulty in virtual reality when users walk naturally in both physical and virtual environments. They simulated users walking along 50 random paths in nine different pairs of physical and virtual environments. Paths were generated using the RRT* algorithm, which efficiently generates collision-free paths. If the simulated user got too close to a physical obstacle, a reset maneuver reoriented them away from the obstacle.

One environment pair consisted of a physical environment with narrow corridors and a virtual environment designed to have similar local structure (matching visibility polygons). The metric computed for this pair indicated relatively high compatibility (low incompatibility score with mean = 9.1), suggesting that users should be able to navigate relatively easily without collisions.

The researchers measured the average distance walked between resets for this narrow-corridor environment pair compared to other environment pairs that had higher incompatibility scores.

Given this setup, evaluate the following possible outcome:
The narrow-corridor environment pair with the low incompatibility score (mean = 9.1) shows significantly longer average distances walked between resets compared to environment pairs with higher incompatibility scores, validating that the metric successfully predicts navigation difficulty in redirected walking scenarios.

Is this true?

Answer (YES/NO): NO